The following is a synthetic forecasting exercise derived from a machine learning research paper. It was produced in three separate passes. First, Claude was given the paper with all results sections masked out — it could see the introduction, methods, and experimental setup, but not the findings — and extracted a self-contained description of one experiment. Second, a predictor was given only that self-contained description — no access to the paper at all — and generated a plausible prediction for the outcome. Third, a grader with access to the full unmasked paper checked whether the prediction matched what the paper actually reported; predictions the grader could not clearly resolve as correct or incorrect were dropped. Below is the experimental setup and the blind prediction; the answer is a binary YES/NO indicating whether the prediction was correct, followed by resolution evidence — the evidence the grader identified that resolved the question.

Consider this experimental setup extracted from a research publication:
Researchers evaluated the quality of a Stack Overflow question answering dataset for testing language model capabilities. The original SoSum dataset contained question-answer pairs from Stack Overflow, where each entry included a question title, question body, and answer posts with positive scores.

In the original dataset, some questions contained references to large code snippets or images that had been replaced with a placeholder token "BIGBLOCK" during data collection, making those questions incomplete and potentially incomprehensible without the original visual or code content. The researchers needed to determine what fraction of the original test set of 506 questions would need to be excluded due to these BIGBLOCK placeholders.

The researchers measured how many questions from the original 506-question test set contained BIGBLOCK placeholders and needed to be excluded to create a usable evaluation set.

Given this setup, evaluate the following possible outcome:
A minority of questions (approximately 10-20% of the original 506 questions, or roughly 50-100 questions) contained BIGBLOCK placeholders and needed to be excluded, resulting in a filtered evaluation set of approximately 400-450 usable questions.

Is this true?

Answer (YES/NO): YES